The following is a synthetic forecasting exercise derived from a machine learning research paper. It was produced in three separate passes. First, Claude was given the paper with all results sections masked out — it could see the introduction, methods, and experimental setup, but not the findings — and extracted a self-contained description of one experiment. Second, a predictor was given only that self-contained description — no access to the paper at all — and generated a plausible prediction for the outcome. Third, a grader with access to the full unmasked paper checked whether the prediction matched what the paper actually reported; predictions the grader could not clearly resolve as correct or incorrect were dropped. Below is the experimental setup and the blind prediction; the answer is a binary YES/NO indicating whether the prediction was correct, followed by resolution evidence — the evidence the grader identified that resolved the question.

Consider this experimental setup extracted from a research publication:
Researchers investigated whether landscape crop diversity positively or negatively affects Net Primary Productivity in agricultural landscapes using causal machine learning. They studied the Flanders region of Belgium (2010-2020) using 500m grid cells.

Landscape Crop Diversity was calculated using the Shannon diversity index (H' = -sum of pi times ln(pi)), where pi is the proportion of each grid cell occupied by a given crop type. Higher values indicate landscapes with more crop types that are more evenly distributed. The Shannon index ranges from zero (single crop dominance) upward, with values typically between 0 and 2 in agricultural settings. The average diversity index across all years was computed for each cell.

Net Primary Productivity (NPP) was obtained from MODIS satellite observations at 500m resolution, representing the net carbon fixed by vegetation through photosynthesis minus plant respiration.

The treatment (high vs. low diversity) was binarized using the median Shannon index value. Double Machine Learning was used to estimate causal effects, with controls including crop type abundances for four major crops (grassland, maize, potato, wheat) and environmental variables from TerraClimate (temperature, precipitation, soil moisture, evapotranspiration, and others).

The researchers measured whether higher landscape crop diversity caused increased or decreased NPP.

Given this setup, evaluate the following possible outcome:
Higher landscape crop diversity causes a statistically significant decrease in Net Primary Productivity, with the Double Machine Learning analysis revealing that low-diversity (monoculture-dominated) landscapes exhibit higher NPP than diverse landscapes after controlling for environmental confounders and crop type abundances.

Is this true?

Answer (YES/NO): YES